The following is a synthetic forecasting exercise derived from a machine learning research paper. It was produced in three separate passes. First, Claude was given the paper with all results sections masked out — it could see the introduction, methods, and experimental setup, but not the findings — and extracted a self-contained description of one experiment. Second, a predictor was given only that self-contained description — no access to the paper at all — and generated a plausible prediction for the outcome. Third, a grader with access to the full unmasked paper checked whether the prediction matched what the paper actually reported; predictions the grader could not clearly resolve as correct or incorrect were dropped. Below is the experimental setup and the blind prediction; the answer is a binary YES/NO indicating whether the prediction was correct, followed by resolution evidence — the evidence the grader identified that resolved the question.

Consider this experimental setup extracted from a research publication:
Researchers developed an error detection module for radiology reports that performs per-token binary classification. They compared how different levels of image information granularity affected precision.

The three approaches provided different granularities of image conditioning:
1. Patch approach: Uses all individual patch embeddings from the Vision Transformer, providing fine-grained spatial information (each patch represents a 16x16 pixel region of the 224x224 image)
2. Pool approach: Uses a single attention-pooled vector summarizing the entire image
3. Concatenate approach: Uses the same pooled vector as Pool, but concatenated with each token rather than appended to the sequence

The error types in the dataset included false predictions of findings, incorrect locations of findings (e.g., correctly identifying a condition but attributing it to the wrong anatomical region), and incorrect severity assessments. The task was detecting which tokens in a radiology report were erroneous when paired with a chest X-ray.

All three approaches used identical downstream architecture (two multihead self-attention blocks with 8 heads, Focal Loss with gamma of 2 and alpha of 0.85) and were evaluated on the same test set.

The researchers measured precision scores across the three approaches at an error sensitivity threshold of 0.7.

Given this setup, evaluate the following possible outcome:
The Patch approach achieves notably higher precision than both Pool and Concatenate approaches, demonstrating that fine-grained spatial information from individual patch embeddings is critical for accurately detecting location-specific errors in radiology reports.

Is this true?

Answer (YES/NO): YES